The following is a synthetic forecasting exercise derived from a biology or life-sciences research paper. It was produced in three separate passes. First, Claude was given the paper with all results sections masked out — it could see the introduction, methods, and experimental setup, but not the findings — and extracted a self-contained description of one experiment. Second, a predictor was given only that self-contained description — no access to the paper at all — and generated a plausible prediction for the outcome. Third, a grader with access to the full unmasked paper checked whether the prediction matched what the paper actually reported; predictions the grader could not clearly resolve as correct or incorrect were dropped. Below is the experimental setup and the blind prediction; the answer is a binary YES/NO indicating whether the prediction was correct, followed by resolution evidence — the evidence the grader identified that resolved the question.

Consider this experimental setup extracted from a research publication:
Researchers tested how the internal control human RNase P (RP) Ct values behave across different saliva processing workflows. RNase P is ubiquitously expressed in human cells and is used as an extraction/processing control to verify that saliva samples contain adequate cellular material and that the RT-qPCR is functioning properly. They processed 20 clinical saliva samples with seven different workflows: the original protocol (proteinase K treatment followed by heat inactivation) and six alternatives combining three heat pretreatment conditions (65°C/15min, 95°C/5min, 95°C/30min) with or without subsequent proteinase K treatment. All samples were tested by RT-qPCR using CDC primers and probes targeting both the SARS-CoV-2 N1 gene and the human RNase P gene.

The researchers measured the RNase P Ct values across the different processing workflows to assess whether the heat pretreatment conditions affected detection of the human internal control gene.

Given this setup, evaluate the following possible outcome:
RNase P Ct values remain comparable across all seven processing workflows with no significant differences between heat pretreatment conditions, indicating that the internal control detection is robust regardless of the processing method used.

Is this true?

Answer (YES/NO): NO